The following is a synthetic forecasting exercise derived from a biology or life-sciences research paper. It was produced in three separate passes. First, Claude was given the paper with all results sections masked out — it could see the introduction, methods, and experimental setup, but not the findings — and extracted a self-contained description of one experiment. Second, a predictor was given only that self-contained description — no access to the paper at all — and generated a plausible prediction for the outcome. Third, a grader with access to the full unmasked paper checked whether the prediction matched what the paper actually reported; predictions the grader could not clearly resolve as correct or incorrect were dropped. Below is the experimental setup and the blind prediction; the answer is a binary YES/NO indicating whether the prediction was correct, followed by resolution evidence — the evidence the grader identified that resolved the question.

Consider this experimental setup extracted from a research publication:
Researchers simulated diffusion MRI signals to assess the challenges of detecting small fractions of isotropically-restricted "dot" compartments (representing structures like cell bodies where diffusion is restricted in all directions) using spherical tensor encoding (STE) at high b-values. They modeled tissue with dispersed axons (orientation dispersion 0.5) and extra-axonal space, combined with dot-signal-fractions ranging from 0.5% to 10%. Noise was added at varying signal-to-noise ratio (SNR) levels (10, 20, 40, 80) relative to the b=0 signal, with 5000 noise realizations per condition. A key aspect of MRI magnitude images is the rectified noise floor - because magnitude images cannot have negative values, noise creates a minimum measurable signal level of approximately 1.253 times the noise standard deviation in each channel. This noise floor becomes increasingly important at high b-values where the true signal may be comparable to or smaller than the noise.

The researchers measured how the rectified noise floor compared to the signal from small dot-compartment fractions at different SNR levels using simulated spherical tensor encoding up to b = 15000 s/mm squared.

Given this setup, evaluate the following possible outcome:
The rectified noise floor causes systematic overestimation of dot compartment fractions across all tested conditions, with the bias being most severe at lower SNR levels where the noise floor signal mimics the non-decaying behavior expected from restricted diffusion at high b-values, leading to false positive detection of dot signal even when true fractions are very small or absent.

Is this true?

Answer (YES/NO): YES